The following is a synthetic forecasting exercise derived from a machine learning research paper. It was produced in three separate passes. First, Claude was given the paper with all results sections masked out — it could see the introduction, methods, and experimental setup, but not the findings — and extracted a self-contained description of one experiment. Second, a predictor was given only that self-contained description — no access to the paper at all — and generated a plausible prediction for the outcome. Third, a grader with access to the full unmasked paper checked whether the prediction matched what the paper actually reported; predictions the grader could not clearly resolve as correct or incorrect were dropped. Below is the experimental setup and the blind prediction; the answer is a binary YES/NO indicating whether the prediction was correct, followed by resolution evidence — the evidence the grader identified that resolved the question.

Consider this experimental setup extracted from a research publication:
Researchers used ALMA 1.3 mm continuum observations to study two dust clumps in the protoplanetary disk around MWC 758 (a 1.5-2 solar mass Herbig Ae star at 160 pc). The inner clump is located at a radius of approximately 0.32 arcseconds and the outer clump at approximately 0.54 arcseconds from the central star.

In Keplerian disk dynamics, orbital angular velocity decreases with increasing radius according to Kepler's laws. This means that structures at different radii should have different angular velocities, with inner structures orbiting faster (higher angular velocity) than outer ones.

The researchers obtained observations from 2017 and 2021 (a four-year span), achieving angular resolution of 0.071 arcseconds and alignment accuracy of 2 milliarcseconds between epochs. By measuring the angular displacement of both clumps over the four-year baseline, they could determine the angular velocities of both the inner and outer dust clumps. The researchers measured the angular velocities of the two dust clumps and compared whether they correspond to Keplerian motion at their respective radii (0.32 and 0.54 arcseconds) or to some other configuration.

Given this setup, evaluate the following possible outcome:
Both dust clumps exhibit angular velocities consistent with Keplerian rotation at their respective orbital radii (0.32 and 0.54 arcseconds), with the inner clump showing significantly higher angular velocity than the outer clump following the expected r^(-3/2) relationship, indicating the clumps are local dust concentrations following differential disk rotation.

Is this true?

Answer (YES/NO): NO